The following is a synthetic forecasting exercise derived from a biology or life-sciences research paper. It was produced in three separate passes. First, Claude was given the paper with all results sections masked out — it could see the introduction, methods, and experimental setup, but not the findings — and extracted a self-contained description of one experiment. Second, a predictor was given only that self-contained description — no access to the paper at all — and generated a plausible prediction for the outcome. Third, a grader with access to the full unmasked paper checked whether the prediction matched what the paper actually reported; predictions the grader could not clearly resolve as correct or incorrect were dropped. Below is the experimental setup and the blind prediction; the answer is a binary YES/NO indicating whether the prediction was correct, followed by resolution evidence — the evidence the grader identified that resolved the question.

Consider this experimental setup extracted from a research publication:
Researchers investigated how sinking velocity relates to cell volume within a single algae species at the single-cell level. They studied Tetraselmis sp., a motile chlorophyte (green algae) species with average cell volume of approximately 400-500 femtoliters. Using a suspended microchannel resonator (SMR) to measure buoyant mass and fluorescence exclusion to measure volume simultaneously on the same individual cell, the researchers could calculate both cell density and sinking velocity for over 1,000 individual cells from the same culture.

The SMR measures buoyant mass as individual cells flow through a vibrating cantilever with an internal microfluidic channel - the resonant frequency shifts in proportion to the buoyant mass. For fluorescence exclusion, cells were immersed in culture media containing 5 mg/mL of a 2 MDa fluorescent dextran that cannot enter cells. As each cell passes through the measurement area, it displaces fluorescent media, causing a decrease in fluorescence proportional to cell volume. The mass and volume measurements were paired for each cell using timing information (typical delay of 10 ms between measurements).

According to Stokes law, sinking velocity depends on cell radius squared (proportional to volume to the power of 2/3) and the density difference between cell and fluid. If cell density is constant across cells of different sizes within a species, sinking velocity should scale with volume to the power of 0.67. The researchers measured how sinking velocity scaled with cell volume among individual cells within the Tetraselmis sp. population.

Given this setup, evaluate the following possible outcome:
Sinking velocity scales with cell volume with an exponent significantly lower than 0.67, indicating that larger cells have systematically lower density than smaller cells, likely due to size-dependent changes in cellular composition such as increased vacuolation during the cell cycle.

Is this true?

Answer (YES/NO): NO